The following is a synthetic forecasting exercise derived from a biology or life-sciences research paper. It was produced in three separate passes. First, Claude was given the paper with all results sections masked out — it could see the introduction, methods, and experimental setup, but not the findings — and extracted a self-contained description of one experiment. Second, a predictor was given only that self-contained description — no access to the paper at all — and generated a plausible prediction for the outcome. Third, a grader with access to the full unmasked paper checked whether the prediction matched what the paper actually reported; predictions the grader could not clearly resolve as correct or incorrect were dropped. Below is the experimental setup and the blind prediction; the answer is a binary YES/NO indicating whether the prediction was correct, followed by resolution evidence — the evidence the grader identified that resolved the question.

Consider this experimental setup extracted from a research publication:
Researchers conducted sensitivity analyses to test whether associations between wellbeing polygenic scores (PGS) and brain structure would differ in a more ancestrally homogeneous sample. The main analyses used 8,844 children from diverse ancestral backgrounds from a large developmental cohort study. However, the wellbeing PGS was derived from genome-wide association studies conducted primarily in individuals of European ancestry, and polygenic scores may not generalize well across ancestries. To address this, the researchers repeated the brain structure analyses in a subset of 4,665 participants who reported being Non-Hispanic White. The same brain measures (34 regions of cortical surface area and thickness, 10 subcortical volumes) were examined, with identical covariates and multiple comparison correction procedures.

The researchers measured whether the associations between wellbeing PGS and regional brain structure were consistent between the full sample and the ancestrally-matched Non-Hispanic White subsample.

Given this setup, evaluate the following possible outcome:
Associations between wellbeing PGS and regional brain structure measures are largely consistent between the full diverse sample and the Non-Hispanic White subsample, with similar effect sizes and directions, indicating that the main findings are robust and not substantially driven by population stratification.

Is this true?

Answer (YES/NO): YES